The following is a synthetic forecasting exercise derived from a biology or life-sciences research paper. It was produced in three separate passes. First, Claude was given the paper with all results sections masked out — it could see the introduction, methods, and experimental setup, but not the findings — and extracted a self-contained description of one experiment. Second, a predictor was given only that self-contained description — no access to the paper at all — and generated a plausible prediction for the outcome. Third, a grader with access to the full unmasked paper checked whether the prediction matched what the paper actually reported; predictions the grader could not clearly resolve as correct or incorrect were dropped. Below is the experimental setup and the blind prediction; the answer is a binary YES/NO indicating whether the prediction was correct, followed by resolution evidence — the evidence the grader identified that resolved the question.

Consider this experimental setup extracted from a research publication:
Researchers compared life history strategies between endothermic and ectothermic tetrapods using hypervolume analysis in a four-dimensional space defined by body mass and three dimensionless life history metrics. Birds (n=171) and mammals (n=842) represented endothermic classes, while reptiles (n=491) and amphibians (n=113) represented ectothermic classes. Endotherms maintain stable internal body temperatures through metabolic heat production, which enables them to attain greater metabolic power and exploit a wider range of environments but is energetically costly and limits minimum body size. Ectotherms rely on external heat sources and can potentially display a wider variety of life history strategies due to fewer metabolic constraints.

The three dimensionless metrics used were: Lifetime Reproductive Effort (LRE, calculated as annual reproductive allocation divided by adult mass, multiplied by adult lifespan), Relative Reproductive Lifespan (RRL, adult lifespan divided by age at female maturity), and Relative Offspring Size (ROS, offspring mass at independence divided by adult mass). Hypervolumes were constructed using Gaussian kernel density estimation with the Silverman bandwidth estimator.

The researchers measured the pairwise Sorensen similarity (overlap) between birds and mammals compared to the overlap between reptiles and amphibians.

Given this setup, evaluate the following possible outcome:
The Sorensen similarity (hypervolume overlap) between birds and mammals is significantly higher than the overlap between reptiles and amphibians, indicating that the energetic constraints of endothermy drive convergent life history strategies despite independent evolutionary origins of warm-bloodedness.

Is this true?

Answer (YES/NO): YES